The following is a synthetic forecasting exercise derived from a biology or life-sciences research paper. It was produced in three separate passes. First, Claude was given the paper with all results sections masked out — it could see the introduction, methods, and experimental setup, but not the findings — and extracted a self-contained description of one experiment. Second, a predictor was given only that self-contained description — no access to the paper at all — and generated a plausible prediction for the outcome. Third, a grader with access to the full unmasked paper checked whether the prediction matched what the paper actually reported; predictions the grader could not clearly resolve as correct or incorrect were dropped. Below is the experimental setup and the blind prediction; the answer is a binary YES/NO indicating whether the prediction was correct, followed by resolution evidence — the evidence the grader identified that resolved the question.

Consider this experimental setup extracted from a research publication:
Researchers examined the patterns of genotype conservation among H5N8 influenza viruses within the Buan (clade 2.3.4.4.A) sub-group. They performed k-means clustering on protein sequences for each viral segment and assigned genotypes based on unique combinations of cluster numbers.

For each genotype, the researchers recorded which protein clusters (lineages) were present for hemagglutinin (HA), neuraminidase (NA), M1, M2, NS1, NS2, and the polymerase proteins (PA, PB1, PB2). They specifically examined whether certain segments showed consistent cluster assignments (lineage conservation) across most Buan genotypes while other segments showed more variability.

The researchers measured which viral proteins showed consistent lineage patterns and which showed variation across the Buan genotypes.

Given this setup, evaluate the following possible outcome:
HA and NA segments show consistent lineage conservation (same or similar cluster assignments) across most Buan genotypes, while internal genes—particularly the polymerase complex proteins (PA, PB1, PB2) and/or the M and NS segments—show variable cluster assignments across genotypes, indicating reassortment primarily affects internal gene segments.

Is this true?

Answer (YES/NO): NO